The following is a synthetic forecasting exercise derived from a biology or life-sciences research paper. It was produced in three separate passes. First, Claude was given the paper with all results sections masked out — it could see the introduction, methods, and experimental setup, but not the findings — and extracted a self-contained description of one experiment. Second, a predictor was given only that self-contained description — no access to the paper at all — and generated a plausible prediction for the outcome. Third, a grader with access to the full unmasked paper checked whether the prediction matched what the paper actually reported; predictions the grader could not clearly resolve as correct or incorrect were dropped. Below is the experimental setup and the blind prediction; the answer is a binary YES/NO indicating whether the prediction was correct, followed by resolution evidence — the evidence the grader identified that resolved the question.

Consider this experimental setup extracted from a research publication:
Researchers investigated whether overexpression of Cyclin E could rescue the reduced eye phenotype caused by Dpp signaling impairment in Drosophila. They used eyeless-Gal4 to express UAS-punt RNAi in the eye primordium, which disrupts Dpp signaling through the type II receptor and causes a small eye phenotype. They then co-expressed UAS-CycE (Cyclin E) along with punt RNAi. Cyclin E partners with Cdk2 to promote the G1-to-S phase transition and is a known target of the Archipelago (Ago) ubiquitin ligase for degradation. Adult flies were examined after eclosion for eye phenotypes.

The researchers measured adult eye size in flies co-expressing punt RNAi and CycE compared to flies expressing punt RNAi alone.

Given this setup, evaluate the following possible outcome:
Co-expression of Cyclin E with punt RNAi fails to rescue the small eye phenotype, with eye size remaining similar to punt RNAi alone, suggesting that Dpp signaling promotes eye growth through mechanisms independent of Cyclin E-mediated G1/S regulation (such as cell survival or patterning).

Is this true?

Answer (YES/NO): NO